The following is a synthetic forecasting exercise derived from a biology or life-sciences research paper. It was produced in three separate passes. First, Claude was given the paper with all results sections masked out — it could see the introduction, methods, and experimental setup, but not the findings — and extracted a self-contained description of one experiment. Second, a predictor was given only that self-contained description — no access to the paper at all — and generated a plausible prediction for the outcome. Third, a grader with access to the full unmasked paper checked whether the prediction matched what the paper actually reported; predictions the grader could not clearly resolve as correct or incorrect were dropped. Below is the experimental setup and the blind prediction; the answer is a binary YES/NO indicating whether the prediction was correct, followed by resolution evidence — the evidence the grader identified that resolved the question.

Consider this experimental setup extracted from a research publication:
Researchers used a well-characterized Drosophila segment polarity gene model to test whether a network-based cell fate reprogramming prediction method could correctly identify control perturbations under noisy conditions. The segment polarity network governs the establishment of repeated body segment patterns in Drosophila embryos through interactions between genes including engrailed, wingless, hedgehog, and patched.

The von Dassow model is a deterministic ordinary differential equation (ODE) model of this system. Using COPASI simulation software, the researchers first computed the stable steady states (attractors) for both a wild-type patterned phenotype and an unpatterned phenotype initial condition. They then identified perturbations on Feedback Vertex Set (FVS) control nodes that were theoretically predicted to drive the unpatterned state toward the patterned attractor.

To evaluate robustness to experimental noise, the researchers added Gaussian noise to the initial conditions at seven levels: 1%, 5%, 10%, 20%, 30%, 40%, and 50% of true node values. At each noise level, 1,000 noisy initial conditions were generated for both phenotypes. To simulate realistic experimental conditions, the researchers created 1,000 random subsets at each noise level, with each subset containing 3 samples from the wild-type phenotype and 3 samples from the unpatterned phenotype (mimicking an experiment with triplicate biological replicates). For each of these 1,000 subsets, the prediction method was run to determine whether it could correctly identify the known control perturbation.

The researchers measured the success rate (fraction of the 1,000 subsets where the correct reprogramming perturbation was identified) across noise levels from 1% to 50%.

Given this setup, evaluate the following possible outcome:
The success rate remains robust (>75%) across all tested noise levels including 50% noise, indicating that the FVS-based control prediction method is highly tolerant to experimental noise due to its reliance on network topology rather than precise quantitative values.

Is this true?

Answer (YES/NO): NO